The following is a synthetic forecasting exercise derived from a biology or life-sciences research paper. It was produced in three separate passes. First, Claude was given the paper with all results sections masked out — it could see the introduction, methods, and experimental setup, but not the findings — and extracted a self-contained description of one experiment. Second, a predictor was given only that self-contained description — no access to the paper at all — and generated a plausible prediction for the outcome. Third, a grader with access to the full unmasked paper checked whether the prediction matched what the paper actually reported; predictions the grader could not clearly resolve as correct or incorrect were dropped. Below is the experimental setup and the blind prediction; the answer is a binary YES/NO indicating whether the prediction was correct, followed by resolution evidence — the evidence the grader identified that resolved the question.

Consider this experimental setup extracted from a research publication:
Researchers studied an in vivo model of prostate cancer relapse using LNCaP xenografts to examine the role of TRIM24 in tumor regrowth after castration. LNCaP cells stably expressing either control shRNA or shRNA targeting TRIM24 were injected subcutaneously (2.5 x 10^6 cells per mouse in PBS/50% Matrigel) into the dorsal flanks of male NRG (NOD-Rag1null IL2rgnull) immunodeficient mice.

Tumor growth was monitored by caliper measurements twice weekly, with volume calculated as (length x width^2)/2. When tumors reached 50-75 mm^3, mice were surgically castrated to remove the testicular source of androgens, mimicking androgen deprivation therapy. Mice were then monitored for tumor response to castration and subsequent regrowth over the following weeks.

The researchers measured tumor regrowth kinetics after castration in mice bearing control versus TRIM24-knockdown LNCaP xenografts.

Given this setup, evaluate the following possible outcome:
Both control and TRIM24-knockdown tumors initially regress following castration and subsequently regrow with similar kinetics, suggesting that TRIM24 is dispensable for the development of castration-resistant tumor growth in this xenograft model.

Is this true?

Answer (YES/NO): NO